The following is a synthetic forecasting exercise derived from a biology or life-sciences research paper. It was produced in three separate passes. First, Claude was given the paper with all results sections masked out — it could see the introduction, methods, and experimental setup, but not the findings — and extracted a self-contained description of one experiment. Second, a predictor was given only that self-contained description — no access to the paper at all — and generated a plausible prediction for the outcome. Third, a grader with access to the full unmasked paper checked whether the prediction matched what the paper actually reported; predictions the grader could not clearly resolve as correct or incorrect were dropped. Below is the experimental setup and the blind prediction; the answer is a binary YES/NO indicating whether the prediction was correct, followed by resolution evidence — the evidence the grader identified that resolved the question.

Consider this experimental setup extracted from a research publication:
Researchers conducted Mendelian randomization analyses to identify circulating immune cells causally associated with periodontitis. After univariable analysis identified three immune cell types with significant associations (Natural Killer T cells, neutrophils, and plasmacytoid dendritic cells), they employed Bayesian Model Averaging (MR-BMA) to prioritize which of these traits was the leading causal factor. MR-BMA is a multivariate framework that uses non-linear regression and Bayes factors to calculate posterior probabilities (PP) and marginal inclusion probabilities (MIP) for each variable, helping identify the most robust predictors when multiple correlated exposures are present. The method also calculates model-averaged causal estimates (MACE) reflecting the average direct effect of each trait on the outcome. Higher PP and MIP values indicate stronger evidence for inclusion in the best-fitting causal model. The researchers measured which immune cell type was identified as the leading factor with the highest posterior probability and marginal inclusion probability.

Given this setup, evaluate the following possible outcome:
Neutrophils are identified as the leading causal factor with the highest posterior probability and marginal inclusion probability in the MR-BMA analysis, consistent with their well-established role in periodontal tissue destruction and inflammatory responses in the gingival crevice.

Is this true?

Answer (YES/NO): YES